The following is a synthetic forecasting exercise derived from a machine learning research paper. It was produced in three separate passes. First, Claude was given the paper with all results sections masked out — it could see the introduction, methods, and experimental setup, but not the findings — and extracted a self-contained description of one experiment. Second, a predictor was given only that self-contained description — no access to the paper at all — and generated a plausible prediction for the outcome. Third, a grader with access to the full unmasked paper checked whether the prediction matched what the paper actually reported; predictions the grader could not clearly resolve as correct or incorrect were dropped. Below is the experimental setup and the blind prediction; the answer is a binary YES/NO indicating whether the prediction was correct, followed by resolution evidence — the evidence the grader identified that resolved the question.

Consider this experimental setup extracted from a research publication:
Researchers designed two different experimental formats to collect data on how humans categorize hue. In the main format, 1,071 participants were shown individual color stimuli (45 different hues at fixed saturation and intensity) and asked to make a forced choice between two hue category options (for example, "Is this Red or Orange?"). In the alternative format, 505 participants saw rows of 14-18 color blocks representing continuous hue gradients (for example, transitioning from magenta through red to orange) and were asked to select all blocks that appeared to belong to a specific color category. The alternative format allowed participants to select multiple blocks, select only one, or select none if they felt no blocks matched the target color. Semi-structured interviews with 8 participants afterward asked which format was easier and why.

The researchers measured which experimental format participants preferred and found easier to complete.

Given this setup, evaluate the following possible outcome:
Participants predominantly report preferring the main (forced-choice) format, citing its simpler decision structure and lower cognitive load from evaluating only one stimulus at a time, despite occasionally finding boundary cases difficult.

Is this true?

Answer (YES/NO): NO